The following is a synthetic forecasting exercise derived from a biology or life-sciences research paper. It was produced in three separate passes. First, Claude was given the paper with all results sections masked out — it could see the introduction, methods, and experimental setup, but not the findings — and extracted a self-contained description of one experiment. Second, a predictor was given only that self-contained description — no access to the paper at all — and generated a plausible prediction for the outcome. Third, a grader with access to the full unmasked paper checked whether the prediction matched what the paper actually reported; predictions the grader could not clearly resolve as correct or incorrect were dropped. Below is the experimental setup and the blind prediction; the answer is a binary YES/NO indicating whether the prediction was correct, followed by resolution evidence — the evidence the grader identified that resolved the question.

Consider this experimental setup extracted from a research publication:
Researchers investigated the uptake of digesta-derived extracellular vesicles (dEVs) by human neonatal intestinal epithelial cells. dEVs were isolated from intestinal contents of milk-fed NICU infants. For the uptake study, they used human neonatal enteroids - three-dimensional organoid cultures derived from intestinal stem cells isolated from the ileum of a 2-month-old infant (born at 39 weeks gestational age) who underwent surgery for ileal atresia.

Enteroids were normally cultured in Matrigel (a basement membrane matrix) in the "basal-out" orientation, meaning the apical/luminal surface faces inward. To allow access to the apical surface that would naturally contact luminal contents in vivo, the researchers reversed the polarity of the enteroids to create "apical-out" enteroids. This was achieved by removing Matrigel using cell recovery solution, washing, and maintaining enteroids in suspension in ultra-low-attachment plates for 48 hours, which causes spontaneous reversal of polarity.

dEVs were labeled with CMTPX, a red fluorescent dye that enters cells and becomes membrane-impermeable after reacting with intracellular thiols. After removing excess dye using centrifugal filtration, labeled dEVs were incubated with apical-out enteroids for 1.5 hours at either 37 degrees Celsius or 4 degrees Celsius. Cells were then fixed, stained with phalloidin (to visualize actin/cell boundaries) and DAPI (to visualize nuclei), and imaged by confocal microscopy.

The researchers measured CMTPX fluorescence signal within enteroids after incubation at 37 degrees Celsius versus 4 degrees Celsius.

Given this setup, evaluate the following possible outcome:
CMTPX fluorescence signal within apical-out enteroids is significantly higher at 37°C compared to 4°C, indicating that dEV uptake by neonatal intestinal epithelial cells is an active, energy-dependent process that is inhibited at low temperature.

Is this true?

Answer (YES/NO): YES